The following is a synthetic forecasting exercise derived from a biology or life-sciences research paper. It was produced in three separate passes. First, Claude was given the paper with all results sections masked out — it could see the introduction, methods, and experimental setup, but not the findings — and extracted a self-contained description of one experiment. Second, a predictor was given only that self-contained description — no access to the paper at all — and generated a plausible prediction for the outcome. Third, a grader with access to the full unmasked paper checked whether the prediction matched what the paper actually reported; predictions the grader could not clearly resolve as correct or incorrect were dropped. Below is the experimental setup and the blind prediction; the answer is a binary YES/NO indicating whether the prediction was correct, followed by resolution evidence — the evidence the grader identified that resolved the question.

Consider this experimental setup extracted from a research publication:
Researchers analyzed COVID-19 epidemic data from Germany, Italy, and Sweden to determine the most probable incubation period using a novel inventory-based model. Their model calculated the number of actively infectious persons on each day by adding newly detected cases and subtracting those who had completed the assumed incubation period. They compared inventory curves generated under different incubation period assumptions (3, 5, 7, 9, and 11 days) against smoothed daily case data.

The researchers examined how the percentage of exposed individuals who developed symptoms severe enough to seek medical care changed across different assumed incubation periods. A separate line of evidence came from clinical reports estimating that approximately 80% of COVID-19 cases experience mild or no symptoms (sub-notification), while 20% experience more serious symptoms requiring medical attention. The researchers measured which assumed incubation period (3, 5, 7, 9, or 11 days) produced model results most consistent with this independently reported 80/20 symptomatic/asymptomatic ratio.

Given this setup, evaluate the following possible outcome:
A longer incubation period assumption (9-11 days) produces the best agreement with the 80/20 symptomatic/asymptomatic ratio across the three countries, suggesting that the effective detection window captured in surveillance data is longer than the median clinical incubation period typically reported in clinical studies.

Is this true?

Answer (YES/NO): NO